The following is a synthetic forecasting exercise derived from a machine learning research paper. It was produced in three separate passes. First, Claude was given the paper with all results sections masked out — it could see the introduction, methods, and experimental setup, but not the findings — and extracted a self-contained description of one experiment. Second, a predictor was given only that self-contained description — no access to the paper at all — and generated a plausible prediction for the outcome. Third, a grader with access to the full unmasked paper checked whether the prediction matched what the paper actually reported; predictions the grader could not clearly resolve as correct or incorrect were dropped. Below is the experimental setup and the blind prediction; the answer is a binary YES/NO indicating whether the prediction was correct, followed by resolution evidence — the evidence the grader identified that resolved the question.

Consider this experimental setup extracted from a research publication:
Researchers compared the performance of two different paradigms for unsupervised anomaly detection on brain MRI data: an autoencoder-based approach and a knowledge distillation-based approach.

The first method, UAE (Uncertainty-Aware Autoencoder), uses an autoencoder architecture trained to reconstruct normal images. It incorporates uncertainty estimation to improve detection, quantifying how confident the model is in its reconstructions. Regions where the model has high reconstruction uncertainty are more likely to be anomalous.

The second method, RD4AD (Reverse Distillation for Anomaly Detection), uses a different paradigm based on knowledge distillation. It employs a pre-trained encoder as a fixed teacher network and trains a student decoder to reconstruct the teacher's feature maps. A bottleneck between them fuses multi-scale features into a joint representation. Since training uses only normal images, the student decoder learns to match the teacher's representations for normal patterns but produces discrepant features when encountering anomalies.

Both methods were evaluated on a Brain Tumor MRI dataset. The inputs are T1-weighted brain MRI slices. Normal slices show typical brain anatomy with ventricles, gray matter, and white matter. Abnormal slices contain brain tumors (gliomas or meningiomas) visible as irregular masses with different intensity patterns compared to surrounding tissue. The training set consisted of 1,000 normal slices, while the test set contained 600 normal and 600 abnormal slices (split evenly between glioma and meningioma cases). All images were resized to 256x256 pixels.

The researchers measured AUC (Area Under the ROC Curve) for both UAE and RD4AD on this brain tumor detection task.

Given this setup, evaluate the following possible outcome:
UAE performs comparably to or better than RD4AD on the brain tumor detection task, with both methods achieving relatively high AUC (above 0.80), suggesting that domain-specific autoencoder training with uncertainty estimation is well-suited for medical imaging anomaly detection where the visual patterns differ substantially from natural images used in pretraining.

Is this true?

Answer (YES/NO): YES